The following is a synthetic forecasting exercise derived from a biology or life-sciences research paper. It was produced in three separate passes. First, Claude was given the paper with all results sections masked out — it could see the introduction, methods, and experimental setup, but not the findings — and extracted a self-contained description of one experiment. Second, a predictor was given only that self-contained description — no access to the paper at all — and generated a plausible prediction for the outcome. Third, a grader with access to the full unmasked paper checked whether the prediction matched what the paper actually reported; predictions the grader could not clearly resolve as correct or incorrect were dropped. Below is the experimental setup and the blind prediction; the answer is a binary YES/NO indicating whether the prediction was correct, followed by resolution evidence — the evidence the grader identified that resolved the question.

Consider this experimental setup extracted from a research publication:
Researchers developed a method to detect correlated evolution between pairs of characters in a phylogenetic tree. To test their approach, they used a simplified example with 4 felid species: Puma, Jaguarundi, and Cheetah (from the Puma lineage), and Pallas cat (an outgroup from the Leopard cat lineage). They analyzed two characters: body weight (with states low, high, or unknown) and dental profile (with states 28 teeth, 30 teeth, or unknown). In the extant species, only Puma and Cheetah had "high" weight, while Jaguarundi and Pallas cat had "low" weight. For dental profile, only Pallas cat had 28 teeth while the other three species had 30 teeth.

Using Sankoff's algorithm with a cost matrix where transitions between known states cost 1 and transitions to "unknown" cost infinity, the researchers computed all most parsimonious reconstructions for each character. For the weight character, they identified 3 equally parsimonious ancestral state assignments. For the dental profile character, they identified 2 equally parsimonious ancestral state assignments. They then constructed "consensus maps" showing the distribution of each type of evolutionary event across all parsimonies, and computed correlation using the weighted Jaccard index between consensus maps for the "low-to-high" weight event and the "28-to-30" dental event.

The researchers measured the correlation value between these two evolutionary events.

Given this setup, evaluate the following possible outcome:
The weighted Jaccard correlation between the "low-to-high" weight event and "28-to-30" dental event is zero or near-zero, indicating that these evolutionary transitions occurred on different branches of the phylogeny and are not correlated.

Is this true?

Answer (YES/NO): NO